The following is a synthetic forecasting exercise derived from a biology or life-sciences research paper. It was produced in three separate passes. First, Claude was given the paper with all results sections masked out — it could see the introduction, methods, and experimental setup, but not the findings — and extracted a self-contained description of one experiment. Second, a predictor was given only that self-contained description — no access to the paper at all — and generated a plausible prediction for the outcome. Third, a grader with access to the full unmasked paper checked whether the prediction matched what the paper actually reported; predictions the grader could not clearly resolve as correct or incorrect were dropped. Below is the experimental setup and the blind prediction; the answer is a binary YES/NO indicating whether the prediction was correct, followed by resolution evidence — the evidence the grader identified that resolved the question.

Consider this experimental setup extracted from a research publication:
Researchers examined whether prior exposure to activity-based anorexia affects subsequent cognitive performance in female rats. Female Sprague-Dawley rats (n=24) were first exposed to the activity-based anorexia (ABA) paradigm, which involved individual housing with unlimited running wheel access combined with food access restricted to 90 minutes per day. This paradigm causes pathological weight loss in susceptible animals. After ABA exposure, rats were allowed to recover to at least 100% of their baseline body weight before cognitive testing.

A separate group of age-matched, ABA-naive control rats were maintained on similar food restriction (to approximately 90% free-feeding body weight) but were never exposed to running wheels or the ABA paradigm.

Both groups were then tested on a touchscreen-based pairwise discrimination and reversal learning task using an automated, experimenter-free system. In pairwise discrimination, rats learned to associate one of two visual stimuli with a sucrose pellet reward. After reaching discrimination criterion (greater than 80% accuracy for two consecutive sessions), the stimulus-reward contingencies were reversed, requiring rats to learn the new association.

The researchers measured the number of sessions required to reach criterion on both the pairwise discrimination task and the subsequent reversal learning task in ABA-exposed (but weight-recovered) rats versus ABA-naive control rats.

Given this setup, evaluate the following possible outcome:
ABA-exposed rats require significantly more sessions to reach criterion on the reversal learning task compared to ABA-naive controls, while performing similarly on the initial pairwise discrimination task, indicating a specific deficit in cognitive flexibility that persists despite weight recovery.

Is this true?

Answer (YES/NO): NO